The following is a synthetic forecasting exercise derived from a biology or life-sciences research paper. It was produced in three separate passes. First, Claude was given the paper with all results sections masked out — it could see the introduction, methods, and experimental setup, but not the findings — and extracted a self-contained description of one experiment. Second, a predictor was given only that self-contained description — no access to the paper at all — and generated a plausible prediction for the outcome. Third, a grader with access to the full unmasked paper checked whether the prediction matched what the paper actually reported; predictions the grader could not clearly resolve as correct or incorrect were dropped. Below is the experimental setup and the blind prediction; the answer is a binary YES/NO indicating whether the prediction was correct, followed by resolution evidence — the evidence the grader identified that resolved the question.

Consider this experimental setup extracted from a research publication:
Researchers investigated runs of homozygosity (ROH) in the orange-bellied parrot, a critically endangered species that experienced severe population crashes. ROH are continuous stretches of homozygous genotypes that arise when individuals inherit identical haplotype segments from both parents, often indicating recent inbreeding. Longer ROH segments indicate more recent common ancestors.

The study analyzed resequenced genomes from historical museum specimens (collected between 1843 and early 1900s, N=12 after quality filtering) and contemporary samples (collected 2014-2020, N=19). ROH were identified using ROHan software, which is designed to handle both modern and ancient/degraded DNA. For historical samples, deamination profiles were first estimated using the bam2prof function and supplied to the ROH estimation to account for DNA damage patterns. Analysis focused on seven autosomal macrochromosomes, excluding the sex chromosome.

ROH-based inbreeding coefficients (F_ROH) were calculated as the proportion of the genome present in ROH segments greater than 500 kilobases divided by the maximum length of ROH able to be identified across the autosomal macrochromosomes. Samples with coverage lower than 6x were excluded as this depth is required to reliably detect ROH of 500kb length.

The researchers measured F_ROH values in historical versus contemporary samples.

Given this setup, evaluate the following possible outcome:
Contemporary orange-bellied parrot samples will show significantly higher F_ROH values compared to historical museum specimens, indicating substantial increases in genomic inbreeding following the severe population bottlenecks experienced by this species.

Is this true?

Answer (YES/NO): YES